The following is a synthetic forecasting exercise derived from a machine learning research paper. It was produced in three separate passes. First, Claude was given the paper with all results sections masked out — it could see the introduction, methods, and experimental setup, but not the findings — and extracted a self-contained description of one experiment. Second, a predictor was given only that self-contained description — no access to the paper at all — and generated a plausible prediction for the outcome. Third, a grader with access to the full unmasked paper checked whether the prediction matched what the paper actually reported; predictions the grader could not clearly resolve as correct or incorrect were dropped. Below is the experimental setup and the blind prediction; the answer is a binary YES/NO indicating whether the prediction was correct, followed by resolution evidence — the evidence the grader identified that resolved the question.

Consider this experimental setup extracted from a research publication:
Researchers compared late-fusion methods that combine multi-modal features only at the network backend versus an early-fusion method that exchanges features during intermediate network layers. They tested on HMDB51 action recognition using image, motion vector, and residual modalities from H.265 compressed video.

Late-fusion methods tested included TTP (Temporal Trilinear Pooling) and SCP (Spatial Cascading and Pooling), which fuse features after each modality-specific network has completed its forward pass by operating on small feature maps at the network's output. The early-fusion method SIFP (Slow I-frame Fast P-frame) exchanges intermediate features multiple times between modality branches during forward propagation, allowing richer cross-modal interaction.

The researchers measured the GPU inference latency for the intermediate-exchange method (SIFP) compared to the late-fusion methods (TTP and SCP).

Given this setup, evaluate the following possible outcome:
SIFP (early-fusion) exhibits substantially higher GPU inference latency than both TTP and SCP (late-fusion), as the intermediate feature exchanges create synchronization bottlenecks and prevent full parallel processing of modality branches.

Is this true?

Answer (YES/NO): YES